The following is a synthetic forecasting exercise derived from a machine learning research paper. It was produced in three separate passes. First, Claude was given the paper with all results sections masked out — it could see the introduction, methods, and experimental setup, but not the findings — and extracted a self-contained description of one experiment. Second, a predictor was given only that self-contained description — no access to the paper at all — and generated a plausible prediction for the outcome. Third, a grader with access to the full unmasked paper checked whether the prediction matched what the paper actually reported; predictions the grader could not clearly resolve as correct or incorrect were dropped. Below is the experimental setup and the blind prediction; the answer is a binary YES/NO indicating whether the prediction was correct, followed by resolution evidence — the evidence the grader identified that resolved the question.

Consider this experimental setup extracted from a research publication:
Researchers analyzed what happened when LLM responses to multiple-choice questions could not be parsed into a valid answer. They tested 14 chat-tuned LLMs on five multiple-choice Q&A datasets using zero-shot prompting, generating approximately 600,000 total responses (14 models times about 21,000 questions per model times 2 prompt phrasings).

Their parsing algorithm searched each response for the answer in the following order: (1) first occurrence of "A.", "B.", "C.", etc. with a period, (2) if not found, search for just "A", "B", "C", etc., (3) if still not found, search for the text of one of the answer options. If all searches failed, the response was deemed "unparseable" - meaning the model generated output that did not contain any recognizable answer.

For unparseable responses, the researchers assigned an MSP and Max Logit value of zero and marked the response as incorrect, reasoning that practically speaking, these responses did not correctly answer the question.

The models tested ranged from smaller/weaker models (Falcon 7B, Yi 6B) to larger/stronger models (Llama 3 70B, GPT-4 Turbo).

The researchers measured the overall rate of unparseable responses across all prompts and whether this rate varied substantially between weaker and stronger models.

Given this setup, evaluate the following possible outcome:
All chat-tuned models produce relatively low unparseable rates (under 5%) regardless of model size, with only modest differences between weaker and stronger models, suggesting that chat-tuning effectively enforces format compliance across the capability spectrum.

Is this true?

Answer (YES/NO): NO